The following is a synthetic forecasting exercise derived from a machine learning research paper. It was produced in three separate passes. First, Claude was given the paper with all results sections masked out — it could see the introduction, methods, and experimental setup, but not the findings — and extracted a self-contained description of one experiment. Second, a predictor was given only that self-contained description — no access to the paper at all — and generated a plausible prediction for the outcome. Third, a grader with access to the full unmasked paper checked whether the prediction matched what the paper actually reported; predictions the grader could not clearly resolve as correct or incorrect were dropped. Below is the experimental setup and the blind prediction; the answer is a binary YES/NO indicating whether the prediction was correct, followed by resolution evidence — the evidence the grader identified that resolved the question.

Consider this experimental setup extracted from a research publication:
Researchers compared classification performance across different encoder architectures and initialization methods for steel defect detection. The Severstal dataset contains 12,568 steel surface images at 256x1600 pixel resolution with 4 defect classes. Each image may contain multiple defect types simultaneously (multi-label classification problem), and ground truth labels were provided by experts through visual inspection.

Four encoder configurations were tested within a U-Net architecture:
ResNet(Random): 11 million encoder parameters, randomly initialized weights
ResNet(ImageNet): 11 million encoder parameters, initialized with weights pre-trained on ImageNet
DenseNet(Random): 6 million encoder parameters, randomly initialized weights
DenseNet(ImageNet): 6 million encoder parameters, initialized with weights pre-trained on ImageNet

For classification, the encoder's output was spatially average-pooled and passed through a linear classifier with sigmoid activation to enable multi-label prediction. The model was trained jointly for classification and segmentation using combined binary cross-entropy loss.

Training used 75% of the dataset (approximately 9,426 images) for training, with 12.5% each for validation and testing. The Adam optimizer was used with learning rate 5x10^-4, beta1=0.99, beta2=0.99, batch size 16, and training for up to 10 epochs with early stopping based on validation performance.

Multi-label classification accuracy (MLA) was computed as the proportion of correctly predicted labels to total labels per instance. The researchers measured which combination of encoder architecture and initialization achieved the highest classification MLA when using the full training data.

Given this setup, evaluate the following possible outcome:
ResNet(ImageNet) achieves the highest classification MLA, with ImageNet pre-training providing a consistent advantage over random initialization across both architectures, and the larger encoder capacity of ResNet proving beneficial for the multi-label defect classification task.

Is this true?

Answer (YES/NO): YES